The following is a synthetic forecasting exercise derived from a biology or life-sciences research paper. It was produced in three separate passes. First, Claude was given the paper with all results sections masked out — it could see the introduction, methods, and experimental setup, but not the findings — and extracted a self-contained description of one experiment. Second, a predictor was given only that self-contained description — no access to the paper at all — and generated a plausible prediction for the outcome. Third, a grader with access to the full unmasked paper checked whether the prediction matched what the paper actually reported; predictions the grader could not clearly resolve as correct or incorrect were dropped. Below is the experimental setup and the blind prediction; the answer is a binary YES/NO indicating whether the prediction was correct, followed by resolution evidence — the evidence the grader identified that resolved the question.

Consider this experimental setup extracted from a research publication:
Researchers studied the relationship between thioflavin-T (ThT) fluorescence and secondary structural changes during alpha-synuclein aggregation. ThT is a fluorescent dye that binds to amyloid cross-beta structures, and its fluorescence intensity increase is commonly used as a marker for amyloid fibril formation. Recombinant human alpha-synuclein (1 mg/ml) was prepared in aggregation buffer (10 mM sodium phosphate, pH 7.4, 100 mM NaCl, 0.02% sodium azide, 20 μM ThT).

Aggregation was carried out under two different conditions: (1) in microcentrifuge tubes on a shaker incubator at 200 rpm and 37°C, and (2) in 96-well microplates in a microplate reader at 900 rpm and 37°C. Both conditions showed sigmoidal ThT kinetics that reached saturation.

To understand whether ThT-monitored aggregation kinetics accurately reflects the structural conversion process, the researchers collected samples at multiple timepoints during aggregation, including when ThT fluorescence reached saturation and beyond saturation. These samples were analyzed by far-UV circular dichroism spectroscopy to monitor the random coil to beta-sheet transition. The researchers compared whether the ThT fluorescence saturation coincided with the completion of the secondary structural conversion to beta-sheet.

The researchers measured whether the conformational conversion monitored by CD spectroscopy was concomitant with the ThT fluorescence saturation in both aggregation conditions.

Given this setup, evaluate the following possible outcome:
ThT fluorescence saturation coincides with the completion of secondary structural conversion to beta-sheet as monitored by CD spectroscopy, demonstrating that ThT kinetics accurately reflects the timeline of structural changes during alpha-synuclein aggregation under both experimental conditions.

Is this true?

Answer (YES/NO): NO